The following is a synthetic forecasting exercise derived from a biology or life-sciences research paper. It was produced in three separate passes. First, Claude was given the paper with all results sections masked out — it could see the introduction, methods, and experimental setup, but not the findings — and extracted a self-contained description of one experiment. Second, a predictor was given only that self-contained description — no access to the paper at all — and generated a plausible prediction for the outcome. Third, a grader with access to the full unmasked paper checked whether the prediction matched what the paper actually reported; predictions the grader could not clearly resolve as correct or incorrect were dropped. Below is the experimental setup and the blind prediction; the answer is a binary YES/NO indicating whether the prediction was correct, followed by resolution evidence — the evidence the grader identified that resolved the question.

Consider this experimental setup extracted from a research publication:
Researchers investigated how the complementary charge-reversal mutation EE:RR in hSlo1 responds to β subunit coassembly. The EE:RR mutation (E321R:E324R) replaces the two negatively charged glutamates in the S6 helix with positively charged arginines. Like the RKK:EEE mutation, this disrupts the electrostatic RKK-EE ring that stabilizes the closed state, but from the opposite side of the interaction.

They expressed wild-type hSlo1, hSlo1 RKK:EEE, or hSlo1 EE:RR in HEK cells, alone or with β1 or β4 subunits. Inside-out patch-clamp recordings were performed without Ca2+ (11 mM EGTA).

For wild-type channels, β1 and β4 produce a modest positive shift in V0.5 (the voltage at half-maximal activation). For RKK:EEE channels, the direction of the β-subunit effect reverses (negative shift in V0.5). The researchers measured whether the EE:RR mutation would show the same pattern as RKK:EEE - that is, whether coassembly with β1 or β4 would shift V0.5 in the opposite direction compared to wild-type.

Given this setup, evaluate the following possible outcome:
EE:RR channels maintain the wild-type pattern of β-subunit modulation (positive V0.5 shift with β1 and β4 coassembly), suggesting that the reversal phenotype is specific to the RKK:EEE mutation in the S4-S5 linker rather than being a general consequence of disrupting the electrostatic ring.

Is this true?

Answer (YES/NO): NO